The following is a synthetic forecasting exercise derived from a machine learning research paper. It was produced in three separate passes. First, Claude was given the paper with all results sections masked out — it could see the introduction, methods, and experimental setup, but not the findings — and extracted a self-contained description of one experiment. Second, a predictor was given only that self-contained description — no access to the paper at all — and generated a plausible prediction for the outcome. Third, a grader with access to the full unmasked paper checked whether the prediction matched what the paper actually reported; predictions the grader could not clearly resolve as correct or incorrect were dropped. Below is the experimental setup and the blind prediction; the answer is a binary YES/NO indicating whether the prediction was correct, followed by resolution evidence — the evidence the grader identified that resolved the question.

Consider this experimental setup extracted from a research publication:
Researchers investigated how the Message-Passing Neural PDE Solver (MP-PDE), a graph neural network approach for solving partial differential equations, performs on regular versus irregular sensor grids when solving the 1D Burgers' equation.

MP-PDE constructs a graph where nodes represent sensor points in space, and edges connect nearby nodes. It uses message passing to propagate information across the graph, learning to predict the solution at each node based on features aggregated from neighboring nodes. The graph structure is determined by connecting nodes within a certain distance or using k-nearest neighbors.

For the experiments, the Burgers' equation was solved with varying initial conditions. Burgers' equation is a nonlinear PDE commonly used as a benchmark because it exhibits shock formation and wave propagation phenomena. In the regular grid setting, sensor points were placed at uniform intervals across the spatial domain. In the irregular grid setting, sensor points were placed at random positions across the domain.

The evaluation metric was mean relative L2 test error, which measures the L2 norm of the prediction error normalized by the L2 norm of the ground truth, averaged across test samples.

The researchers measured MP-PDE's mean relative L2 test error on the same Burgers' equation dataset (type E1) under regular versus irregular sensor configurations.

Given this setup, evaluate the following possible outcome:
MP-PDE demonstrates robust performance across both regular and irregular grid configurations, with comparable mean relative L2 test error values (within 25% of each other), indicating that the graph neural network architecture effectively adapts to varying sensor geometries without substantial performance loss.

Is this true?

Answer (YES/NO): NO